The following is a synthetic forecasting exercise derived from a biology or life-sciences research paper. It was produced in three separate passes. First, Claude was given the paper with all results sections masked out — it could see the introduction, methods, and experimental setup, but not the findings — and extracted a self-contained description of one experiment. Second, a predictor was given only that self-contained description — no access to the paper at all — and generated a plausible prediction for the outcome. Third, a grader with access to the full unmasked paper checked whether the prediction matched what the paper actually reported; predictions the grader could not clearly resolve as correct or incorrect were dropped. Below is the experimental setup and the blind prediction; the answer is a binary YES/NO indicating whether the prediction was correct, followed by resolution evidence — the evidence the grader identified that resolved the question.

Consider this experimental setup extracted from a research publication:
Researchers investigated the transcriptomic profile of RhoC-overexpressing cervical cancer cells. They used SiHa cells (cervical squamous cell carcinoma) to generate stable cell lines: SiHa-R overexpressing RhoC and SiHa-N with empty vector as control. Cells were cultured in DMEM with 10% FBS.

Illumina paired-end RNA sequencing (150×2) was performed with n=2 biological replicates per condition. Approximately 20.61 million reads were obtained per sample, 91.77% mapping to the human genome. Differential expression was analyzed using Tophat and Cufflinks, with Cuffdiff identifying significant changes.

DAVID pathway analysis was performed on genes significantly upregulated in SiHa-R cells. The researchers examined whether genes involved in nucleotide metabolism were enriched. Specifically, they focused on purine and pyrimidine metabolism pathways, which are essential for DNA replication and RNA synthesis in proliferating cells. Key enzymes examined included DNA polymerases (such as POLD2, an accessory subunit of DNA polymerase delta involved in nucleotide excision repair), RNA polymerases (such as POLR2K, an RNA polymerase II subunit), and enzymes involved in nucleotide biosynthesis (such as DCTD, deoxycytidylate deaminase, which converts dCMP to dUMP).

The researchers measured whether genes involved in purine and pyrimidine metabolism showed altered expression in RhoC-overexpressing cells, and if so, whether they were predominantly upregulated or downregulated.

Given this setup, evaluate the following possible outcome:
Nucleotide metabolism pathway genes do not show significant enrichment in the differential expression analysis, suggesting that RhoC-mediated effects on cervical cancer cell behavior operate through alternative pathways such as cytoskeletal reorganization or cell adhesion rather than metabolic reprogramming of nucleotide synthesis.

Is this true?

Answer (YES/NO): NO